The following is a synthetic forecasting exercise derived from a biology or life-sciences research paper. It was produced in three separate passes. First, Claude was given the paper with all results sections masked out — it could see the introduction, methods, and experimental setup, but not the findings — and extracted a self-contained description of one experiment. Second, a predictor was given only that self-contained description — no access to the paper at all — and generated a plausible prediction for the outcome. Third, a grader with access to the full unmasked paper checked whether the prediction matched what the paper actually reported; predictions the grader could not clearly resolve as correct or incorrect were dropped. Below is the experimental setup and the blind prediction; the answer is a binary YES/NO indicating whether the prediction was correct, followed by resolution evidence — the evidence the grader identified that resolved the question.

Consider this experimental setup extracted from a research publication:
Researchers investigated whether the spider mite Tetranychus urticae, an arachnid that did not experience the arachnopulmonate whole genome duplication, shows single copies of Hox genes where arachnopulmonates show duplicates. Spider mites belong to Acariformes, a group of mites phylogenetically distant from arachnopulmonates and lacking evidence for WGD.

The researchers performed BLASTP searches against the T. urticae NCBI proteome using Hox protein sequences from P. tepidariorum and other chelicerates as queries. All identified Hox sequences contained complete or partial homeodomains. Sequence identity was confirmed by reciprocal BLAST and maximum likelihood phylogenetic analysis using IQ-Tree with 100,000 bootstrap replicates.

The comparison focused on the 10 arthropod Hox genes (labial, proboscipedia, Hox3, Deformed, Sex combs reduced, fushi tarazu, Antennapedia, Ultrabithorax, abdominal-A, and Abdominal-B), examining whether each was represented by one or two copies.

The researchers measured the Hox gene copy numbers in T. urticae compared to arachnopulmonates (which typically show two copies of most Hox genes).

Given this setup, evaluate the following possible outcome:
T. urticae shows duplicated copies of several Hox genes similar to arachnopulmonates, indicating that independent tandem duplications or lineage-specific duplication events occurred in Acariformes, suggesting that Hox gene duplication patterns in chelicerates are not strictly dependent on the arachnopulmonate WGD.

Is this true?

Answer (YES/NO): NO